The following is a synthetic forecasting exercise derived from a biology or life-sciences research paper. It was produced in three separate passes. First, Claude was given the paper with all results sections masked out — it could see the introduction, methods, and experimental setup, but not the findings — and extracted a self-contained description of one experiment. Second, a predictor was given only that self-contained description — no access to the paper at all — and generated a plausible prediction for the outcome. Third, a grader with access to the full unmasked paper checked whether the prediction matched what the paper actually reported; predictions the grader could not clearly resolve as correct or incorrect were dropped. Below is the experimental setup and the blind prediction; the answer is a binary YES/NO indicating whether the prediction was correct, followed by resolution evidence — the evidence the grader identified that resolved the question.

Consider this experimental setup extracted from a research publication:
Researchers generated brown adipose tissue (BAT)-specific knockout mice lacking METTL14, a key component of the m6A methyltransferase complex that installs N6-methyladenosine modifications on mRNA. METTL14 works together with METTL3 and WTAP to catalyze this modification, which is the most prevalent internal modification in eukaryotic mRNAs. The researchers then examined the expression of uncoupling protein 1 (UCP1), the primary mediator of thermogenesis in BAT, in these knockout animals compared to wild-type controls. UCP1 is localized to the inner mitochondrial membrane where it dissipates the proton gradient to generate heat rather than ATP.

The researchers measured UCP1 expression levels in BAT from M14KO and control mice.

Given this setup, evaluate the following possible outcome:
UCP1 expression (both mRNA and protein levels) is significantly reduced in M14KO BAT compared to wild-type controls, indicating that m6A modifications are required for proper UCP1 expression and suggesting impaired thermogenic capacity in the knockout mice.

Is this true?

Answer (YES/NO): NO